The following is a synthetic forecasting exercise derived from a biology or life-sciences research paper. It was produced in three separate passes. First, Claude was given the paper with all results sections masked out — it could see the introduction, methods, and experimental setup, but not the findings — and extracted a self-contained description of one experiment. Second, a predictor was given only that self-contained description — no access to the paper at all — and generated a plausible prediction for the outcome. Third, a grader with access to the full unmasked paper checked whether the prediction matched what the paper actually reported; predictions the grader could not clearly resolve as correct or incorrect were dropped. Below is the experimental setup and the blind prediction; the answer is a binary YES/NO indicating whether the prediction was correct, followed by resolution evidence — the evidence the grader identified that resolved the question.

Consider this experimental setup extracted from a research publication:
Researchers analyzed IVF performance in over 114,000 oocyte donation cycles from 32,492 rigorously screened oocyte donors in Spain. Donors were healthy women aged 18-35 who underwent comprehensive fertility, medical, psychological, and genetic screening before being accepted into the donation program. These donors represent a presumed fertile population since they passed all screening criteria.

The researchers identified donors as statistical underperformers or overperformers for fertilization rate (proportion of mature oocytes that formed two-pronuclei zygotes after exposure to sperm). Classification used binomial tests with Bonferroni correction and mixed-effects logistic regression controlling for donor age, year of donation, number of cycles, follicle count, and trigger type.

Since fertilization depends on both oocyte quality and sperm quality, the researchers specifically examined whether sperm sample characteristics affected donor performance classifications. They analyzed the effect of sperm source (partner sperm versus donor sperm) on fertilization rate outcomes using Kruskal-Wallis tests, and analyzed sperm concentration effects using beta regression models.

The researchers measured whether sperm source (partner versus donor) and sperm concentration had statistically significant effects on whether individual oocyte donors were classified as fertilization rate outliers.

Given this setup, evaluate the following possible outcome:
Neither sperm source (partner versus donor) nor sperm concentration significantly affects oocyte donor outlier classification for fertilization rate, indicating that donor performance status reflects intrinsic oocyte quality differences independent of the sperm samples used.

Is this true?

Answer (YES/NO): YES